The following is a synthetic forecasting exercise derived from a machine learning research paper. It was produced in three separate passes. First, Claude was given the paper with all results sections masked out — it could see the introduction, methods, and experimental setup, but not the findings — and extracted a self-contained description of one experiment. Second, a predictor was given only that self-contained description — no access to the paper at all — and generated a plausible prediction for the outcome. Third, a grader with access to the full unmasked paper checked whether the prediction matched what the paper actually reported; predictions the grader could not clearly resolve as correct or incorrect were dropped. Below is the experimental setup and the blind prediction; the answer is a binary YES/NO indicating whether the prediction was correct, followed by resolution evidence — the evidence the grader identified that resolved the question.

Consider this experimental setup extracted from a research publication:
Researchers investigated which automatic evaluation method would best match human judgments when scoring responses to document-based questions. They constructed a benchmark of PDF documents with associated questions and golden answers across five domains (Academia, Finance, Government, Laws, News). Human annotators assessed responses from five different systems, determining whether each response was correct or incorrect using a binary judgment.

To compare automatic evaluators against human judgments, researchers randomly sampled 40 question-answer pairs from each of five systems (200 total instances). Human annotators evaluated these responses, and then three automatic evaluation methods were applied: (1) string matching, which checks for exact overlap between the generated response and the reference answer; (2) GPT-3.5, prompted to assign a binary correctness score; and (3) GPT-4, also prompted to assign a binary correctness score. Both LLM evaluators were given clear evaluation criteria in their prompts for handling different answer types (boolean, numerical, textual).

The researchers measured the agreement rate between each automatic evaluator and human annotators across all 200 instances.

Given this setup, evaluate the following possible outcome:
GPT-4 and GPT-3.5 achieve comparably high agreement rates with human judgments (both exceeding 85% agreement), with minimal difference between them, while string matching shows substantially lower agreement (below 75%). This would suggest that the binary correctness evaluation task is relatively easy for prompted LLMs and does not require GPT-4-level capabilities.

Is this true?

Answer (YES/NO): NO